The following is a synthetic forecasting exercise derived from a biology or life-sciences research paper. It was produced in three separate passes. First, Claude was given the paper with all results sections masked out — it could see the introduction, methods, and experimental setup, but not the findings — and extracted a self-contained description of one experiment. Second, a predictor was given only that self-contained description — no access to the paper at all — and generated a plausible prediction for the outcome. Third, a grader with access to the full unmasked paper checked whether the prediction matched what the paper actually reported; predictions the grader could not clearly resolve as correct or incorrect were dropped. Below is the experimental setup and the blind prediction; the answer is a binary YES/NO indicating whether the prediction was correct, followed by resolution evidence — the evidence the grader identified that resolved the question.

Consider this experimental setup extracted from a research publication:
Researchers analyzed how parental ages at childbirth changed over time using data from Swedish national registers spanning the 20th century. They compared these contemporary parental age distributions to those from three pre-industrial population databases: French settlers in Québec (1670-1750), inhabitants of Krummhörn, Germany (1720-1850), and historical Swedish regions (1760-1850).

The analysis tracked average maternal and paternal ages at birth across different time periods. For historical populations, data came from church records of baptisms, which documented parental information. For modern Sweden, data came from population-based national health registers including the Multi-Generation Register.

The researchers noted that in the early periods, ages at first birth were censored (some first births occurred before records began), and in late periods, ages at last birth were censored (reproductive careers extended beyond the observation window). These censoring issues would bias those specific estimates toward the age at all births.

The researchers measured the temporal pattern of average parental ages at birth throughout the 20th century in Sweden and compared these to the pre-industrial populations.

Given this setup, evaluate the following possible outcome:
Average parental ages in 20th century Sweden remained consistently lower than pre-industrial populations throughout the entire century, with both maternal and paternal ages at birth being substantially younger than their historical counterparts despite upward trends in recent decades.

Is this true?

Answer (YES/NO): YES